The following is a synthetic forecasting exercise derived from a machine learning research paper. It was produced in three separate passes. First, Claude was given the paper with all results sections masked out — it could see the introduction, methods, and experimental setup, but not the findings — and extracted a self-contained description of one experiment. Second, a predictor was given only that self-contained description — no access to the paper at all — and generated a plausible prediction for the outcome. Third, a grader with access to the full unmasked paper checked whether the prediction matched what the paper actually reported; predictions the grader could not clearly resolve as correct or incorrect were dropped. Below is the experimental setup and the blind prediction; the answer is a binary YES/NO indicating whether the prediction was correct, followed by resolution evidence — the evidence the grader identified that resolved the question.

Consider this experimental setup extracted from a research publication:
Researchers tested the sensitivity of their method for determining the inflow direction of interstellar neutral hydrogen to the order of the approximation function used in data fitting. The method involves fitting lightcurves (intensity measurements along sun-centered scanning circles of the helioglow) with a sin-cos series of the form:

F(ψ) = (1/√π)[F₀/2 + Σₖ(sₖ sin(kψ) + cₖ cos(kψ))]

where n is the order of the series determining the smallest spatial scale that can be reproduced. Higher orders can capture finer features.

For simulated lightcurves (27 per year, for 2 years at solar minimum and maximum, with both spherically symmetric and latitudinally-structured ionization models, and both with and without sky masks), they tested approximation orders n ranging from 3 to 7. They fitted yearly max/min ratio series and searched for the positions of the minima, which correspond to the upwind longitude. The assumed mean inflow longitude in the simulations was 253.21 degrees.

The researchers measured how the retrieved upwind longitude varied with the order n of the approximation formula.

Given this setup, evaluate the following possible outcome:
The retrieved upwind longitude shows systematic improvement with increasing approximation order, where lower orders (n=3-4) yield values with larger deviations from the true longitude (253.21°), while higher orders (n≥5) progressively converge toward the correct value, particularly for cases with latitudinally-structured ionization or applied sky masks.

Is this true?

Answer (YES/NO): NO